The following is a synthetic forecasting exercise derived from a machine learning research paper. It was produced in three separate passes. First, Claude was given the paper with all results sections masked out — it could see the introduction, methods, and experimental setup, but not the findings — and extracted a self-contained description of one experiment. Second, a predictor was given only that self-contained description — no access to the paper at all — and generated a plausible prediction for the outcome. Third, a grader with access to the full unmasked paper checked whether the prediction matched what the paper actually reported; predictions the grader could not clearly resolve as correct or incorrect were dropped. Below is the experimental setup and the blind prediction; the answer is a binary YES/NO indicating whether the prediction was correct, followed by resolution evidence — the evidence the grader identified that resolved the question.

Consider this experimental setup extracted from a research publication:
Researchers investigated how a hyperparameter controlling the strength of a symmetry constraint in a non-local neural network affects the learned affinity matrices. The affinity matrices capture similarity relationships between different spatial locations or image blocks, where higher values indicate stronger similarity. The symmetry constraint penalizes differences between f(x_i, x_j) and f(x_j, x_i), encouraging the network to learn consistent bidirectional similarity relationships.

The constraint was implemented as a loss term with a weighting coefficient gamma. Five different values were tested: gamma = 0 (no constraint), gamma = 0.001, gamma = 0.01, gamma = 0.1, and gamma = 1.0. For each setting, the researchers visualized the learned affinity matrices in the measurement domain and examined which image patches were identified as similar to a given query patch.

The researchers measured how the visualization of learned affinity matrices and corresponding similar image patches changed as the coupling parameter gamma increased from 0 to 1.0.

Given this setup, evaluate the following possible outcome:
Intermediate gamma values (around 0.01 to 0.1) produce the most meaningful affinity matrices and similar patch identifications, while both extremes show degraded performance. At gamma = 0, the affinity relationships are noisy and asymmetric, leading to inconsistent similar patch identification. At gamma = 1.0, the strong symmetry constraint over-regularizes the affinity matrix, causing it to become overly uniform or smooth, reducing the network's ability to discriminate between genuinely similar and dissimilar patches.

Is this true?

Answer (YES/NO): NO